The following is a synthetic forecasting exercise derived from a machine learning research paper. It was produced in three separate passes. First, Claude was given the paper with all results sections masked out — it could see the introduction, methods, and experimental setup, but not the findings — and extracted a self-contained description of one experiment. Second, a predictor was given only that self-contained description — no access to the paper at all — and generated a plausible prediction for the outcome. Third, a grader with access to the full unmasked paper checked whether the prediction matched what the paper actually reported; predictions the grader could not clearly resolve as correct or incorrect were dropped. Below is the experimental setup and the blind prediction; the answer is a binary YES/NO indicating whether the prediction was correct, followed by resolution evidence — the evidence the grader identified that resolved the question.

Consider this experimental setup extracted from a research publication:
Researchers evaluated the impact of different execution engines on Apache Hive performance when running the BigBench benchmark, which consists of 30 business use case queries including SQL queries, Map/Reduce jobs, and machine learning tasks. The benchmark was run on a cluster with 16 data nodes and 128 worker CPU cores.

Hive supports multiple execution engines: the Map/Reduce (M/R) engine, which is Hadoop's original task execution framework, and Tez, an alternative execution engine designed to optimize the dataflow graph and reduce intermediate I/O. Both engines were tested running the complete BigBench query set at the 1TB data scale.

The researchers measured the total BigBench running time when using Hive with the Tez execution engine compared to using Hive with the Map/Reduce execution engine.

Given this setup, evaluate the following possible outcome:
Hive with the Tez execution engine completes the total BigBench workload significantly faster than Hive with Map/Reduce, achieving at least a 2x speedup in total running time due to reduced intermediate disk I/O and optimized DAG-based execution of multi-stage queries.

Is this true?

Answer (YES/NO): YES